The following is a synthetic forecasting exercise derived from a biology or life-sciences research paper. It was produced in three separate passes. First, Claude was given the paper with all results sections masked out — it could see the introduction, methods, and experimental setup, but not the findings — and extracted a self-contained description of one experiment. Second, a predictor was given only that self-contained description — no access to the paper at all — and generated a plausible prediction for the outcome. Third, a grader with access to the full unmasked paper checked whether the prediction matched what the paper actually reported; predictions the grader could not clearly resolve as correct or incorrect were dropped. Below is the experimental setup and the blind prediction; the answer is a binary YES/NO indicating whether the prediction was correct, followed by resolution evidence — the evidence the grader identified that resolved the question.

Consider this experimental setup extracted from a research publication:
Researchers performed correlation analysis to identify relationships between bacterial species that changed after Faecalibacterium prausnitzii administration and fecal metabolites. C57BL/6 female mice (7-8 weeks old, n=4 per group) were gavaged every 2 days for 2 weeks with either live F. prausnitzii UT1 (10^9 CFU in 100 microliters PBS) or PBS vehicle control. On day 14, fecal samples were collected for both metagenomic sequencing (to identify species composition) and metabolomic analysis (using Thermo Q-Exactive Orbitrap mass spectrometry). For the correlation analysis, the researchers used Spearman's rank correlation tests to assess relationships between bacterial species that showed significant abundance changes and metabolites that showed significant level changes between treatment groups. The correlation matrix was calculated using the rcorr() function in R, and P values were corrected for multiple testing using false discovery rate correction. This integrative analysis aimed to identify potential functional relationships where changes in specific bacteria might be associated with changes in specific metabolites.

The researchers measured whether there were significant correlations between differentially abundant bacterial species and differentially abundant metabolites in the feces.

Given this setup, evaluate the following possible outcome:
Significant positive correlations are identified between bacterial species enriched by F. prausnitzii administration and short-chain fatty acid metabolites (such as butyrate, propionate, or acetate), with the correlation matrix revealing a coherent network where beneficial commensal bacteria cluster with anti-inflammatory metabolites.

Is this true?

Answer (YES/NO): NO